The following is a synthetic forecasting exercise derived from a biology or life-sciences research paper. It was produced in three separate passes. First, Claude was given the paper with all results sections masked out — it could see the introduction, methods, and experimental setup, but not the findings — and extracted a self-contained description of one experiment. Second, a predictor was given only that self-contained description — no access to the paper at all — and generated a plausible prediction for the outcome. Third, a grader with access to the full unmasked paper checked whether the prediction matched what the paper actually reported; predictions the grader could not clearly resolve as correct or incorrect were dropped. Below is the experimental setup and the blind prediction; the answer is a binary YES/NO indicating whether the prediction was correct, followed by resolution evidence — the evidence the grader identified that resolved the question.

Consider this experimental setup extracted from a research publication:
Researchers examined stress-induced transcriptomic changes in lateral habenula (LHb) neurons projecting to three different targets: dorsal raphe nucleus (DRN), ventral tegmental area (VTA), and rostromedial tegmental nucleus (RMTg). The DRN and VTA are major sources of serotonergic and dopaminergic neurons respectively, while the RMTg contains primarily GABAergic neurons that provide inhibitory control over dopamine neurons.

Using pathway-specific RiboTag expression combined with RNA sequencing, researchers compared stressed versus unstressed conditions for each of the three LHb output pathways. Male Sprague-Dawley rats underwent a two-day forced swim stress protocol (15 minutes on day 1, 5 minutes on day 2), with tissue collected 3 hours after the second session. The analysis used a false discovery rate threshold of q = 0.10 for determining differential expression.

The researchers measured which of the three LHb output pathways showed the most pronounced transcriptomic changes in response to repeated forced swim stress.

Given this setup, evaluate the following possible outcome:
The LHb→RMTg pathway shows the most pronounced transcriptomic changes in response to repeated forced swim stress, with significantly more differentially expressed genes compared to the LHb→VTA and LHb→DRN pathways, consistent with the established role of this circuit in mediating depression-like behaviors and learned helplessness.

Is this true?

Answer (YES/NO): YES